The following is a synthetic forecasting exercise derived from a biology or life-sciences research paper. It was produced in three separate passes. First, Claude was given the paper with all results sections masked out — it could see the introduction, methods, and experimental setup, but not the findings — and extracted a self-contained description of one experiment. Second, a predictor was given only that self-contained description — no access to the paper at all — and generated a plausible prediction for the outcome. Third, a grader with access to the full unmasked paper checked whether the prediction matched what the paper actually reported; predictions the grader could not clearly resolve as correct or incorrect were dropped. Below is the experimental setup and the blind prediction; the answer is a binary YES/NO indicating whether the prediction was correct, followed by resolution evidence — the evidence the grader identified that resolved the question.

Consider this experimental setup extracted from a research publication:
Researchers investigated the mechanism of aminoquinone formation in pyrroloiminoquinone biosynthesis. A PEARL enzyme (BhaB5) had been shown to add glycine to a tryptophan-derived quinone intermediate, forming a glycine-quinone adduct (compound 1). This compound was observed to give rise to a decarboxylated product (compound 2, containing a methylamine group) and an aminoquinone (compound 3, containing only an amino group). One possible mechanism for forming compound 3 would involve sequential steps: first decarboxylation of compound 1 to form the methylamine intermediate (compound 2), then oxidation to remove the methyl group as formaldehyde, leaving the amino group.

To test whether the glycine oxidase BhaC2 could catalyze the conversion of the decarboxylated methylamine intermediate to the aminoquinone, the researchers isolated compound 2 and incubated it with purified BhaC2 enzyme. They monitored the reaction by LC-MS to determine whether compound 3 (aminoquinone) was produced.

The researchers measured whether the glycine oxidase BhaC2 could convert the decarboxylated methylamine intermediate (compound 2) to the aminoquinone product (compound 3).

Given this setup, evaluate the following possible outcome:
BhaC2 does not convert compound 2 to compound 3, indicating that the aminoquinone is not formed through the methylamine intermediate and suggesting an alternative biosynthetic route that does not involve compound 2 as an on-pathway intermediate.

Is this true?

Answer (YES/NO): YES